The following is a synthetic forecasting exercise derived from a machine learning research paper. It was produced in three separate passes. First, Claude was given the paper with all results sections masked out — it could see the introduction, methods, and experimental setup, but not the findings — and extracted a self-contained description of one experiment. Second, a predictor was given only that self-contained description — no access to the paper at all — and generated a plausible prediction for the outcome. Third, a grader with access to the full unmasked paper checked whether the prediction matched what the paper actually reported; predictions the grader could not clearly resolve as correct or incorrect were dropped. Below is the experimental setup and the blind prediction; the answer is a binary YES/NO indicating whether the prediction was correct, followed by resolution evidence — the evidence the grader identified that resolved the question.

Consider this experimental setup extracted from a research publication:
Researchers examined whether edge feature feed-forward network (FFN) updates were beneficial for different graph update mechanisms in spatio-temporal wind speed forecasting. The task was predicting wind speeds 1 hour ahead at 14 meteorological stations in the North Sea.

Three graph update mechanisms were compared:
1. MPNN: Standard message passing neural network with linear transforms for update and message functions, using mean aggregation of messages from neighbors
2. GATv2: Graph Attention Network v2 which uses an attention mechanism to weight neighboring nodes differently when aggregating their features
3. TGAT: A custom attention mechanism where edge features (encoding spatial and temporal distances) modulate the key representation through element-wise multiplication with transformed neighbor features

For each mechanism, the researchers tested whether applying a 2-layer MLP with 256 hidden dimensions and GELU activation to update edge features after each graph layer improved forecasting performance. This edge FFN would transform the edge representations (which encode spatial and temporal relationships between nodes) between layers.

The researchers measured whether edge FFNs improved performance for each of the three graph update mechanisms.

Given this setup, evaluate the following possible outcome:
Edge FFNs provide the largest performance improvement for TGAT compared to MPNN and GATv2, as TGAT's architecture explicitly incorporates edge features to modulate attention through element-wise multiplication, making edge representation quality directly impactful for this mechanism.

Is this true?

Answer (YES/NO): NO